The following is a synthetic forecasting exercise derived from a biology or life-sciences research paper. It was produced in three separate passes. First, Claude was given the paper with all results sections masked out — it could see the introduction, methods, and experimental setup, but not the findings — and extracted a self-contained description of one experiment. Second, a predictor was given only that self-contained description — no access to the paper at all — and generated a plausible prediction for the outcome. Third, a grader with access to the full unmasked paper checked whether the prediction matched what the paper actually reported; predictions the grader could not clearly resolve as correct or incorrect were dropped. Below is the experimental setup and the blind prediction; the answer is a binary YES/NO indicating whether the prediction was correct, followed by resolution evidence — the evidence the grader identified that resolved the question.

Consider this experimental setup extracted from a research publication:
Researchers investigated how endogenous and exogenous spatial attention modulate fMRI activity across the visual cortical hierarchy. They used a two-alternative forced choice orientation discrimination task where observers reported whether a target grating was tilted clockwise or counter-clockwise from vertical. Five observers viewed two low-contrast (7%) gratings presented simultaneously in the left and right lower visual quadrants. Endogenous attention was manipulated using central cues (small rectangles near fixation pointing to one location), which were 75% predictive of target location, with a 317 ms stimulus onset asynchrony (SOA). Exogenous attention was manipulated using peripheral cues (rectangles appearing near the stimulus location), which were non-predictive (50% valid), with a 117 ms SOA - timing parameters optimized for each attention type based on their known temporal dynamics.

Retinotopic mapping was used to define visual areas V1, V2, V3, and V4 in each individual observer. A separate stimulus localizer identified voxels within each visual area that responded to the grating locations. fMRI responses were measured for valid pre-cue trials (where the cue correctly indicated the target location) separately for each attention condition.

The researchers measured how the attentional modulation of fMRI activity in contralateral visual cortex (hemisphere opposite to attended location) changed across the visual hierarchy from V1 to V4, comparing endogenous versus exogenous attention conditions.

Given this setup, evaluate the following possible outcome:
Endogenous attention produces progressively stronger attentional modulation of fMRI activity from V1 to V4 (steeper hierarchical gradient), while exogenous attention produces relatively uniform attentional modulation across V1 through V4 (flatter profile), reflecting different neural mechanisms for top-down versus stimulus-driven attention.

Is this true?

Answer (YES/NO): YES